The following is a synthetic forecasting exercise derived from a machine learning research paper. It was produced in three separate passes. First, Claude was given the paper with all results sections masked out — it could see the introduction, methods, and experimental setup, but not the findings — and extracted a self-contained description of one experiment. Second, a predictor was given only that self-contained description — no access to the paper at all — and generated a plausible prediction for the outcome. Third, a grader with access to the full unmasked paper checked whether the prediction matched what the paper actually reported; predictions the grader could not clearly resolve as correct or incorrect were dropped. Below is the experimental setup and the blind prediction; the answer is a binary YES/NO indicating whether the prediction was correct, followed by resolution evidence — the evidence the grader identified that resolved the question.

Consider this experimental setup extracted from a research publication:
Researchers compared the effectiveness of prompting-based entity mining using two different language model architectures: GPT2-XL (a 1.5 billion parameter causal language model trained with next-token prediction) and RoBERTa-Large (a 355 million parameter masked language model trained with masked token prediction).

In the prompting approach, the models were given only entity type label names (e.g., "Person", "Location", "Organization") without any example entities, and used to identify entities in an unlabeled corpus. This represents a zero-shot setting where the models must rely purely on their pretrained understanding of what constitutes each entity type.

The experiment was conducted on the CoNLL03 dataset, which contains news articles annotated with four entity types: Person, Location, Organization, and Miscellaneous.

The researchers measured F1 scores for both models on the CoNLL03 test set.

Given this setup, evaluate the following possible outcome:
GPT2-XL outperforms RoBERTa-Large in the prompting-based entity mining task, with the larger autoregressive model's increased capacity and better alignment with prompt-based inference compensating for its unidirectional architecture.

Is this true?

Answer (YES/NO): NO